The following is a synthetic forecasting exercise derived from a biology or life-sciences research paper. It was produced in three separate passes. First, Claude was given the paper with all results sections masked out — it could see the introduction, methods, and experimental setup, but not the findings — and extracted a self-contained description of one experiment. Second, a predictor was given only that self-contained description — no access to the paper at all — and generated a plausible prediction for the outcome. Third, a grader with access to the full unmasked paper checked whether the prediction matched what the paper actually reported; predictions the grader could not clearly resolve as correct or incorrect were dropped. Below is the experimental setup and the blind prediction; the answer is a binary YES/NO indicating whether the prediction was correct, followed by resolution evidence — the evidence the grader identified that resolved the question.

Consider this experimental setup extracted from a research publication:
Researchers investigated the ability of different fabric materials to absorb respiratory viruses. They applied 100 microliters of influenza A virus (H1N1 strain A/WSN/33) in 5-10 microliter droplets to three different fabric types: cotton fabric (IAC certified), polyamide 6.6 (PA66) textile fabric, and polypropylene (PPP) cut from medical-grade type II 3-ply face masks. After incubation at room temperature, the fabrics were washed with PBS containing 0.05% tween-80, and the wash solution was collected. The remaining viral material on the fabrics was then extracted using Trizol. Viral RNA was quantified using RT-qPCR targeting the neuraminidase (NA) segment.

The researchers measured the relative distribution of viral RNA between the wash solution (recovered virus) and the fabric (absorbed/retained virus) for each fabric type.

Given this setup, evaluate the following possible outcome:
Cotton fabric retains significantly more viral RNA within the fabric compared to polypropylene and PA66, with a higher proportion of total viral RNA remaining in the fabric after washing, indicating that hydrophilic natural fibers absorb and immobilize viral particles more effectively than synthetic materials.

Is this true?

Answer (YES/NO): YES